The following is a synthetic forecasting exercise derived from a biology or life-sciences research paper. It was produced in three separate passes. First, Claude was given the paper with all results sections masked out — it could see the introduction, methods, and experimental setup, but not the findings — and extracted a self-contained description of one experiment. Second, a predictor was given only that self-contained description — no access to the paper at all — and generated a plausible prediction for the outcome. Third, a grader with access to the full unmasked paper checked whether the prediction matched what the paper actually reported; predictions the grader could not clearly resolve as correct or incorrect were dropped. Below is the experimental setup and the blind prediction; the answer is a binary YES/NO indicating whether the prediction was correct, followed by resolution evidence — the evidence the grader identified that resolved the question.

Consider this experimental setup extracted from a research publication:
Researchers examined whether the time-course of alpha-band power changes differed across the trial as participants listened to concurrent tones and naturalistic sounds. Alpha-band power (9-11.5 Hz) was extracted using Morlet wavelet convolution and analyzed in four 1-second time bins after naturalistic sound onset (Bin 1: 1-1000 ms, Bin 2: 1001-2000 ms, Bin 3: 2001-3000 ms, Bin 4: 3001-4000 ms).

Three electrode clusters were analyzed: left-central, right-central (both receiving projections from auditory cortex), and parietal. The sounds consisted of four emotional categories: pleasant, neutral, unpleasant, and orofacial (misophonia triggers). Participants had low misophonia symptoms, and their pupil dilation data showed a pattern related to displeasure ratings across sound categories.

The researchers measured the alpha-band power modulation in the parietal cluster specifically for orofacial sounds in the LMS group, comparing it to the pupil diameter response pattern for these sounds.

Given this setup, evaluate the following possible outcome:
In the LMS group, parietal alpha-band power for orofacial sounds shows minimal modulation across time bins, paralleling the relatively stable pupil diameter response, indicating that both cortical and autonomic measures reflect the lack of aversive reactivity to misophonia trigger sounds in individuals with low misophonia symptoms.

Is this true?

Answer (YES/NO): NO